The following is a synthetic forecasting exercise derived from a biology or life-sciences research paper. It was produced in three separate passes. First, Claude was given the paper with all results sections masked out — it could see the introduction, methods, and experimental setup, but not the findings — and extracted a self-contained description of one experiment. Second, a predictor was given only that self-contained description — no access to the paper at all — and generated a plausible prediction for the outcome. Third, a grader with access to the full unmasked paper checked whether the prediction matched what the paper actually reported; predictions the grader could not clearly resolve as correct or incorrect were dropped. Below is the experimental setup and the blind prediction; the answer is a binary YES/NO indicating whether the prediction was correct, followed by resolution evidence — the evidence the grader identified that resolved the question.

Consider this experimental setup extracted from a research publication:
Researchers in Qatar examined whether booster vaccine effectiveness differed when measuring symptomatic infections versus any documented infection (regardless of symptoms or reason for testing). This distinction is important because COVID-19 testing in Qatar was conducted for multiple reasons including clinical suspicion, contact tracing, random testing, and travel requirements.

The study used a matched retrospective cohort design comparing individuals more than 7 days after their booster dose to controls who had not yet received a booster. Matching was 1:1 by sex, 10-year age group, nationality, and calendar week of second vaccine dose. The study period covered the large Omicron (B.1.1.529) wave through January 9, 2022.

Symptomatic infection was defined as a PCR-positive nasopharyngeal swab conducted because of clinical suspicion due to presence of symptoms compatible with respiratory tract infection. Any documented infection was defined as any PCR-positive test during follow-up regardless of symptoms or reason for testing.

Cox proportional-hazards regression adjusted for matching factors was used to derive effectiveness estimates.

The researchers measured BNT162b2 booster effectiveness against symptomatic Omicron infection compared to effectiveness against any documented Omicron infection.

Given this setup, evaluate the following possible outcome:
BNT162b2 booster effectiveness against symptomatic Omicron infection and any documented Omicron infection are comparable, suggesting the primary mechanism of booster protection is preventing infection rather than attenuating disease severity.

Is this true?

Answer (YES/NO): NO